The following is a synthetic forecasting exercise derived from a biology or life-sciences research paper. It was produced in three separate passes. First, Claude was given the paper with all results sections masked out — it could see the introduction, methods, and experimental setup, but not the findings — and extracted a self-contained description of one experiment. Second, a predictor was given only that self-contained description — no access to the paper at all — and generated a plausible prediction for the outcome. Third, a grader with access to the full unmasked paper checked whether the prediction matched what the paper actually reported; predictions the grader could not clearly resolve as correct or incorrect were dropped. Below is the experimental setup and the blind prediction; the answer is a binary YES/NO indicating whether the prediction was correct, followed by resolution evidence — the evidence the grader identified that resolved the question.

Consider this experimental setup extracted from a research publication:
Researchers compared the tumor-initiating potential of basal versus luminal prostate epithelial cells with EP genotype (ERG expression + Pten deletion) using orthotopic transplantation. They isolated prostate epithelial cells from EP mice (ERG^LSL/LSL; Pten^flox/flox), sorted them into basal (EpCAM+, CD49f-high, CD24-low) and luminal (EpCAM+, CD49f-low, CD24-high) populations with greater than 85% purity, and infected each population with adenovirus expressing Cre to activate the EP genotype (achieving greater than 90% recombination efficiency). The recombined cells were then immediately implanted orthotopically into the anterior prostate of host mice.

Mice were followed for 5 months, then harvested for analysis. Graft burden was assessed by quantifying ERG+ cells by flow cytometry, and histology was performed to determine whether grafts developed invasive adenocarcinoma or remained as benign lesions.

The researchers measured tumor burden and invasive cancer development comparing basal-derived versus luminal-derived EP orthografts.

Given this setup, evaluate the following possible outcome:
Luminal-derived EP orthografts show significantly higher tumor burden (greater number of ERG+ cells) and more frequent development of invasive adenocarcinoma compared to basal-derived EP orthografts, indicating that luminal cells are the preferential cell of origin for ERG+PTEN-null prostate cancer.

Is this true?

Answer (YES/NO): NO